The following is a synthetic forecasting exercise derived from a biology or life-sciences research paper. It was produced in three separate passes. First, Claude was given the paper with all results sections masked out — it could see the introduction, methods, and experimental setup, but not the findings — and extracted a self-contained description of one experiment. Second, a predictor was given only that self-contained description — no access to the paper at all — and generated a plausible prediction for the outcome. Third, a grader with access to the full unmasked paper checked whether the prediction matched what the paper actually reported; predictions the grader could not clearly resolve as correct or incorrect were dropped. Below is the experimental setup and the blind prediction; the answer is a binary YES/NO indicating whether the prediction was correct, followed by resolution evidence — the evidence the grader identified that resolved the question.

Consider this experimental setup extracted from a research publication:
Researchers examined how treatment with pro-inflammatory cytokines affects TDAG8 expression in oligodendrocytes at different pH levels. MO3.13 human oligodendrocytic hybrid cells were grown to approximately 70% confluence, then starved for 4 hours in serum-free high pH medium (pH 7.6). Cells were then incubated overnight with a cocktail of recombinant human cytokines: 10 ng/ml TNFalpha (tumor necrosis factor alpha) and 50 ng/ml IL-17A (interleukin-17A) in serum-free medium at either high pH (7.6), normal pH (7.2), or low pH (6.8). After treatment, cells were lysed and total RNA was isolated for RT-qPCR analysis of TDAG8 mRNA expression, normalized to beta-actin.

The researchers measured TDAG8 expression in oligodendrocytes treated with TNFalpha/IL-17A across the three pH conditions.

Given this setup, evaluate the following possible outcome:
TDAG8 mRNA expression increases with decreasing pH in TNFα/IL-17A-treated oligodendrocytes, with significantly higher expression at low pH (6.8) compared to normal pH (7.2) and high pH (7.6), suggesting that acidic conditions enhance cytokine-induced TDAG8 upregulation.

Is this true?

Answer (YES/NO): NO